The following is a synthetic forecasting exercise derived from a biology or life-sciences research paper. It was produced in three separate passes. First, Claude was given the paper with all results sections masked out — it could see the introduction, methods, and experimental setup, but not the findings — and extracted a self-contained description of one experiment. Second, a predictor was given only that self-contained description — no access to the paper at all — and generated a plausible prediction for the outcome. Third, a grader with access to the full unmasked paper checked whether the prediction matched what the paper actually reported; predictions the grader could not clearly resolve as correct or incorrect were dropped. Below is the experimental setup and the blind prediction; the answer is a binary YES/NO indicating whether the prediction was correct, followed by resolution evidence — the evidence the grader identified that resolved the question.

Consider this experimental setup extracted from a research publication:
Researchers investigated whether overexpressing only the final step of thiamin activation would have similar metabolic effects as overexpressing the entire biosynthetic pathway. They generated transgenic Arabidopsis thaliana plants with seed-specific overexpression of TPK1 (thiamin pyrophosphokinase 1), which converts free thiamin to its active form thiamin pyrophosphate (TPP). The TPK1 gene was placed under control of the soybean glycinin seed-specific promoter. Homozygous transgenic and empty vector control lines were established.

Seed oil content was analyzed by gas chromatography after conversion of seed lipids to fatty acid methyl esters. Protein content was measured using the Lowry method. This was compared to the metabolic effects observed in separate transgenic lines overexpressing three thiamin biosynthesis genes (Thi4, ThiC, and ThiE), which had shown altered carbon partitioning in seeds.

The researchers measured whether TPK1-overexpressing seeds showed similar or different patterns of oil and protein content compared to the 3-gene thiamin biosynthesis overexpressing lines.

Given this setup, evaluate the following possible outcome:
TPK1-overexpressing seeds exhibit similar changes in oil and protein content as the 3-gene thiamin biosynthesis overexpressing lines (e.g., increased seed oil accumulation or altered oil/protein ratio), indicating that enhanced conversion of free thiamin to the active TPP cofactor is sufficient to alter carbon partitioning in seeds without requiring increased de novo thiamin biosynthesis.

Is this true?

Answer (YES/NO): NO